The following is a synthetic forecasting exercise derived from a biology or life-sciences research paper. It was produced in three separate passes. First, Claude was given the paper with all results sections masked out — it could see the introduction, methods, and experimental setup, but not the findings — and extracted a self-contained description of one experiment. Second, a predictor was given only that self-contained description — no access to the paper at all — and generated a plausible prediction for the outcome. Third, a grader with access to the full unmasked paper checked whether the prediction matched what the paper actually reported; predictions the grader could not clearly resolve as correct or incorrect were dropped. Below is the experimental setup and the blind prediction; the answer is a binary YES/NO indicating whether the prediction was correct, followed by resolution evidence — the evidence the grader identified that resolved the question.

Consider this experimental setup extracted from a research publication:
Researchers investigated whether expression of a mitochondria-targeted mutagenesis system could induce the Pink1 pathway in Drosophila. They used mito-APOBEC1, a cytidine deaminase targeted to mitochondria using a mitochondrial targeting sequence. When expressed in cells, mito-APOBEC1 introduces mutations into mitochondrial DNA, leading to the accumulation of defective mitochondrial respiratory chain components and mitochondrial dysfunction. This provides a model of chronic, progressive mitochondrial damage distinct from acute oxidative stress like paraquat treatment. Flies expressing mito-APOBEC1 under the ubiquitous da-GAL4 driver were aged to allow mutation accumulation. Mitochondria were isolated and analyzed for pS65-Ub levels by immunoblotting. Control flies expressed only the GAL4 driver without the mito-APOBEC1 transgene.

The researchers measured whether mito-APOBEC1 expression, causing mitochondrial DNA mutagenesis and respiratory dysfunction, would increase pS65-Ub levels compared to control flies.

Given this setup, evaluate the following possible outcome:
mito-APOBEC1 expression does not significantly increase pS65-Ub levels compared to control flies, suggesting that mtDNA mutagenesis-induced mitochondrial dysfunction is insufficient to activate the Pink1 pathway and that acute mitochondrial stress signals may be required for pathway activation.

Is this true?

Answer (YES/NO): NO